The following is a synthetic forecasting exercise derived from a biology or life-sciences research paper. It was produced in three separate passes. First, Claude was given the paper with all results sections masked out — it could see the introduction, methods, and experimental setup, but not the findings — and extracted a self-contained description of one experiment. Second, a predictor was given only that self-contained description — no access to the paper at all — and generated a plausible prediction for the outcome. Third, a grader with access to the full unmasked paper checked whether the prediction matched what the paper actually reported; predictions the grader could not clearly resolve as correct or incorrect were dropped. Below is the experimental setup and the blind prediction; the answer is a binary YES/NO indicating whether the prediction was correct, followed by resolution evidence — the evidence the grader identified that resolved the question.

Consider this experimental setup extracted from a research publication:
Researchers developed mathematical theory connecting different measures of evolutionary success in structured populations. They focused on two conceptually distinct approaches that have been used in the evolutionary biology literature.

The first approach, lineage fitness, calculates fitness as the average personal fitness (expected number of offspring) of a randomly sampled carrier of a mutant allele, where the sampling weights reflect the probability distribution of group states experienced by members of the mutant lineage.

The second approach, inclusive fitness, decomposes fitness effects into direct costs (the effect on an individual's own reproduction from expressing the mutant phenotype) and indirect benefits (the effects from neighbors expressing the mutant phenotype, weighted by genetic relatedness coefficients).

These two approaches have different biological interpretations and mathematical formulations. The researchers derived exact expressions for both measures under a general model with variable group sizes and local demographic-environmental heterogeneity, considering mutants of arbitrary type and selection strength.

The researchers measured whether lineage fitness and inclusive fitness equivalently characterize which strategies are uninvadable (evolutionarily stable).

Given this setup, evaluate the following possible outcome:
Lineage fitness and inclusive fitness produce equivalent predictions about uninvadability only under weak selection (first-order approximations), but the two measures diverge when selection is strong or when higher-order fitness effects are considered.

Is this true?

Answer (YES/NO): NO